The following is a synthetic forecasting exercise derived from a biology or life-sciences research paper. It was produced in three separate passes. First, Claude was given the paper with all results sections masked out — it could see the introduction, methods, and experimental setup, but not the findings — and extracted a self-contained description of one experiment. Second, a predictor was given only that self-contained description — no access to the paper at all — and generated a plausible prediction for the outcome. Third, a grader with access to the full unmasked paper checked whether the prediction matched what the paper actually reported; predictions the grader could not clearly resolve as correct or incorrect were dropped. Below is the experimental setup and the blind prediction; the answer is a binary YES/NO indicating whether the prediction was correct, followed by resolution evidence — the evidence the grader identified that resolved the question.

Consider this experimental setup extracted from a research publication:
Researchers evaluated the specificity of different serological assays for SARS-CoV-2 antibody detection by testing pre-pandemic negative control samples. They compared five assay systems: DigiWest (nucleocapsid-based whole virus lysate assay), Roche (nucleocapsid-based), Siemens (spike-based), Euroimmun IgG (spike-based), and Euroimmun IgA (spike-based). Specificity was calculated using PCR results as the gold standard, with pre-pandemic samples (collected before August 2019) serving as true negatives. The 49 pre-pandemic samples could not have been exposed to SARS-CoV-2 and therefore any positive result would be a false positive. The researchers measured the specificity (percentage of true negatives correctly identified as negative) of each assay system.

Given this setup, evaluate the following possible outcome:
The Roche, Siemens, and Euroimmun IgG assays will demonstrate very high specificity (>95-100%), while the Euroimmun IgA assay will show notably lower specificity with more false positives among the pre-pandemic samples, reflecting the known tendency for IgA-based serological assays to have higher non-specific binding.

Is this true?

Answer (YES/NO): YES